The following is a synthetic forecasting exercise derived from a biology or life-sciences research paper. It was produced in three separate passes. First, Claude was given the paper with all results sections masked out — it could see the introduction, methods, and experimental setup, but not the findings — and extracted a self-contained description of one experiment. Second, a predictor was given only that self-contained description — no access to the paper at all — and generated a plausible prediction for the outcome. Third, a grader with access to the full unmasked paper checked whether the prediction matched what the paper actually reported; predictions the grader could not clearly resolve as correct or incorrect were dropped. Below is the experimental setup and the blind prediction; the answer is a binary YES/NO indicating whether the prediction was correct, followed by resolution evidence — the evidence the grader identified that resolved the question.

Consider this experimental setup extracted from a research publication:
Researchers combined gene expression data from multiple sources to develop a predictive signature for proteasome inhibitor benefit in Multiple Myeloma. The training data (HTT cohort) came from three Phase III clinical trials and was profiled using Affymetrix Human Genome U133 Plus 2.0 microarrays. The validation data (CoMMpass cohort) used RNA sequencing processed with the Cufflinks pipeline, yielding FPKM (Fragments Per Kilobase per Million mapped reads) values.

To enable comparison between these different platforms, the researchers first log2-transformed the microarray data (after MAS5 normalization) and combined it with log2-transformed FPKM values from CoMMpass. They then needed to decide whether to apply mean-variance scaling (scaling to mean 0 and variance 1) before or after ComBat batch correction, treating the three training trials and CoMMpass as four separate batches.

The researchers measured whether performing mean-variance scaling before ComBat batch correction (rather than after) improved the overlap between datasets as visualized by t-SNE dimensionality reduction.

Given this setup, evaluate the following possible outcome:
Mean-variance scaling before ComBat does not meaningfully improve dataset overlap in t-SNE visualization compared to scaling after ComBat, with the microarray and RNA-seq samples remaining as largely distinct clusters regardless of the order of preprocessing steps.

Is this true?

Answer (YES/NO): NO